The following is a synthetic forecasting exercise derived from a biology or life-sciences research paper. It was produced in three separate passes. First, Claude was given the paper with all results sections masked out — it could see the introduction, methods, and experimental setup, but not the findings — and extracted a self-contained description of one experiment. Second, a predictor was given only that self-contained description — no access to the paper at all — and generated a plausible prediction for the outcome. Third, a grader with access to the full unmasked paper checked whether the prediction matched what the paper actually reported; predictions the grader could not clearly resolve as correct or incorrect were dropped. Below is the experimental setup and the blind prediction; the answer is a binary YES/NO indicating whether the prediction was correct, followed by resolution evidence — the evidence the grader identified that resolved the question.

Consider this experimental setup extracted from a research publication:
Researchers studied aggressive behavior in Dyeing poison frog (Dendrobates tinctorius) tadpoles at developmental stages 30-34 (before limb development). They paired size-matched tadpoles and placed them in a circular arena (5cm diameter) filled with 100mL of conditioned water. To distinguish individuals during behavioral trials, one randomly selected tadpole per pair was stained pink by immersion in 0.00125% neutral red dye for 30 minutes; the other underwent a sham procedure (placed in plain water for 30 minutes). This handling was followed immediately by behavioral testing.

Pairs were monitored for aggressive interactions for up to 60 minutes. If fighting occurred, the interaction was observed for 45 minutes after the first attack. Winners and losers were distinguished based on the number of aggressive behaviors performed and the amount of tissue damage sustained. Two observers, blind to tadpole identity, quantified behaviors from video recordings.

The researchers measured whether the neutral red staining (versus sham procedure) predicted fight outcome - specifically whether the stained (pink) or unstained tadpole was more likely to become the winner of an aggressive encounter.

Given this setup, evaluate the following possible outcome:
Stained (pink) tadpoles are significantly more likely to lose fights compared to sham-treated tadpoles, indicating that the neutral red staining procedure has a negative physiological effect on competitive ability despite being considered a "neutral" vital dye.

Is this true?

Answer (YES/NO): NO